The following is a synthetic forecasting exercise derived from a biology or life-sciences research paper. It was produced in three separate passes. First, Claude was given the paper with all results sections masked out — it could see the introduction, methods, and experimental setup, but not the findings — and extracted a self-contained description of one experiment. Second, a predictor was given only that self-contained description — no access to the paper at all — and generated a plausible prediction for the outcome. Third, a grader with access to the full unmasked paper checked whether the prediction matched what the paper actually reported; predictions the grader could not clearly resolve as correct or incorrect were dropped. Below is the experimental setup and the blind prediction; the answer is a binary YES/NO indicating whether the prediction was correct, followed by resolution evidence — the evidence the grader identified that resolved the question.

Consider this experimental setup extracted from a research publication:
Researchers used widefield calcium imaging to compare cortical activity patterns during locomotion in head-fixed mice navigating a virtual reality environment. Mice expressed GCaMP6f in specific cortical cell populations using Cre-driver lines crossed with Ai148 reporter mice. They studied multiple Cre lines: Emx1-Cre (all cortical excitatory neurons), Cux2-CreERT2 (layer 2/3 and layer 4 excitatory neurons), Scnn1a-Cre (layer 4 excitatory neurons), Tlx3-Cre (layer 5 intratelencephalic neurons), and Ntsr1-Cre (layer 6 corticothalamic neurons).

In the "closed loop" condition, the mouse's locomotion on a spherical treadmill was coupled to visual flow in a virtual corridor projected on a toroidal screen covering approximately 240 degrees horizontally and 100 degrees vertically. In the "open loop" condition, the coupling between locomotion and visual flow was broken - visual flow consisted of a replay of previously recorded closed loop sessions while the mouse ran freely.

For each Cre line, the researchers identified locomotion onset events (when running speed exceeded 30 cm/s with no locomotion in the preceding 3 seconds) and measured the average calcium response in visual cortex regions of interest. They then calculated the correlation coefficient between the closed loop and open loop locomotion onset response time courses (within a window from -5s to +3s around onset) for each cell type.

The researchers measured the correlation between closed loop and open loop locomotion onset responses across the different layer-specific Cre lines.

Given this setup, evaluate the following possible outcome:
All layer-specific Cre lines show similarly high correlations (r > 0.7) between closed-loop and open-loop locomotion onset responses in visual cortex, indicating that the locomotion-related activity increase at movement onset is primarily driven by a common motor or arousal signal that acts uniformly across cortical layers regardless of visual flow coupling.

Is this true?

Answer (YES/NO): NO